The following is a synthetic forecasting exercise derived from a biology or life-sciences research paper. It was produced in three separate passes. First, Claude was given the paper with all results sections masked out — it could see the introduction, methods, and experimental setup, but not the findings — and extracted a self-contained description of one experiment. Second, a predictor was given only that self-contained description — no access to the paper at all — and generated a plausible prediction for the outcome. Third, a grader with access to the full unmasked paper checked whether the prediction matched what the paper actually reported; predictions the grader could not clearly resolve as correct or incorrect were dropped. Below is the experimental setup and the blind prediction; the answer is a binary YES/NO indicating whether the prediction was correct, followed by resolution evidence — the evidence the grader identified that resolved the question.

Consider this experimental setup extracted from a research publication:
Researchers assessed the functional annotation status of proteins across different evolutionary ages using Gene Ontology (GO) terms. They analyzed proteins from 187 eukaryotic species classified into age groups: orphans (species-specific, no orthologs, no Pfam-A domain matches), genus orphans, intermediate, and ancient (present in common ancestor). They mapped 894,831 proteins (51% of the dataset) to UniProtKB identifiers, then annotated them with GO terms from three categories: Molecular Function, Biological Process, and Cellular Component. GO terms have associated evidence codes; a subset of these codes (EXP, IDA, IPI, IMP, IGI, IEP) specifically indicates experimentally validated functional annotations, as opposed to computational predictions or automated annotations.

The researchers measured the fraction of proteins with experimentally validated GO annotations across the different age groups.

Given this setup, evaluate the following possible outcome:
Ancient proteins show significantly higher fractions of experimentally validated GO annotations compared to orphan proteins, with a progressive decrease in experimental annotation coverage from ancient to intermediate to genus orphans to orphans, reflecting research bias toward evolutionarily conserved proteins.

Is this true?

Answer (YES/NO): NO